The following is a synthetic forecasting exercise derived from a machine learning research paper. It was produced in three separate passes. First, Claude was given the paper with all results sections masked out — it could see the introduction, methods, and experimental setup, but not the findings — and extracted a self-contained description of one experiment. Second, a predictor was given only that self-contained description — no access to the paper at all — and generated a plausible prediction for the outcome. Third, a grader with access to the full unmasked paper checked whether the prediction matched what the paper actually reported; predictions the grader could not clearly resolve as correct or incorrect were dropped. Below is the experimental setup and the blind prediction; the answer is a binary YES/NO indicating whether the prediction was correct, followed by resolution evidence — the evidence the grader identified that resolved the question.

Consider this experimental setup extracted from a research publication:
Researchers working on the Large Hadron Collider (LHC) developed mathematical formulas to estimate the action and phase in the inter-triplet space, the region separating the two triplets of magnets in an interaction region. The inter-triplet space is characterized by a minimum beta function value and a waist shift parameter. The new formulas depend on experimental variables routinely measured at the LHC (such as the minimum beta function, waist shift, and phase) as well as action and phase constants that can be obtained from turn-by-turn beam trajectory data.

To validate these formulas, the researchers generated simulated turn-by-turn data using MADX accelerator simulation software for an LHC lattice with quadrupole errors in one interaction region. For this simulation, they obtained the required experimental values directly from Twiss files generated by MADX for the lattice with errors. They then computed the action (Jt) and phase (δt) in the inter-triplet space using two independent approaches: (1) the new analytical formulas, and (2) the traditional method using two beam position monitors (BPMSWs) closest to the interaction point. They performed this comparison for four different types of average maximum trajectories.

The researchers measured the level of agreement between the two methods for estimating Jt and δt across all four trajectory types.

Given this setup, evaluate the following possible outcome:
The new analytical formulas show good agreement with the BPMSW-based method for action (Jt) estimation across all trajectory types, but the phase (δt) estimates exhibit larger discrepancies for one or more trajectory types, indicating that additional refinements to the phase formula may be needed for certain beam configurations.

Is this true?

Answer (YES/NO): NO